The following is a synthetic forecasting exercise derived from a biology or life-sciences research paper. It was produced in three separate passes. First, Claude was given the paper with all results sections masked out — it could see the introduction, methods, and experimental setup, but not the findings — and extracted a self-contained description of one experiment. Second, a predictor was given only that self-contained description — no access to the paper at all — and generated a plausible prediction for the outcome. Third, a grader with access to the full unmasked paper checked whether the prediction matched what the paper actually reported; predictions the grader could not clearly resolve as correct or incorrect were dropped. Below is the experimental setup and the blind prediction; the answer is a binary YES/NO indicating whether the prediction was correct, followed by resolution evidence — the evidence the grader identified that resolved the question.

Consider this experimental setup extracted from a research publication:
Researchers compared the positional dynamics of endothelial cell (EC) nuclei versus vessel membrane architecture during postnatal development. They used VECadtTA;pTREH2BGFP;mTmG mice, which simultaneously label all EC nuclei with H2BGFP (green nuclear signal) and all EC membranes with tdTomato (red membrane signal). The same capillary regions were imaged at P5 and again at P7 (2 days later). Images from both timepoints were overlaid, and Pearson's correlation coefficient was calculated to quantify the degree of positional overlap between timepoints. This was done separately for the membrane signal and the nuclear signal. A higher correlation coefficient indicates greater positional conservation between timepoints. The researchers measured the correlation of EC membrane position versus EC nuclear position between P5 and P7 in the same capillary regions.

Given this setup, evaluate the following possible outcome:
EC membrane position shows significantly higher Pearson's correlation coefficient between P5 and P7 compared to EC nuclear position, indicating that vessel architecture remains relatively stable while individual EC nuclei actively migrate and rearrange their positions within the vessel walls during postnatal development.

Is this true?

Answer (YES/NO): YES